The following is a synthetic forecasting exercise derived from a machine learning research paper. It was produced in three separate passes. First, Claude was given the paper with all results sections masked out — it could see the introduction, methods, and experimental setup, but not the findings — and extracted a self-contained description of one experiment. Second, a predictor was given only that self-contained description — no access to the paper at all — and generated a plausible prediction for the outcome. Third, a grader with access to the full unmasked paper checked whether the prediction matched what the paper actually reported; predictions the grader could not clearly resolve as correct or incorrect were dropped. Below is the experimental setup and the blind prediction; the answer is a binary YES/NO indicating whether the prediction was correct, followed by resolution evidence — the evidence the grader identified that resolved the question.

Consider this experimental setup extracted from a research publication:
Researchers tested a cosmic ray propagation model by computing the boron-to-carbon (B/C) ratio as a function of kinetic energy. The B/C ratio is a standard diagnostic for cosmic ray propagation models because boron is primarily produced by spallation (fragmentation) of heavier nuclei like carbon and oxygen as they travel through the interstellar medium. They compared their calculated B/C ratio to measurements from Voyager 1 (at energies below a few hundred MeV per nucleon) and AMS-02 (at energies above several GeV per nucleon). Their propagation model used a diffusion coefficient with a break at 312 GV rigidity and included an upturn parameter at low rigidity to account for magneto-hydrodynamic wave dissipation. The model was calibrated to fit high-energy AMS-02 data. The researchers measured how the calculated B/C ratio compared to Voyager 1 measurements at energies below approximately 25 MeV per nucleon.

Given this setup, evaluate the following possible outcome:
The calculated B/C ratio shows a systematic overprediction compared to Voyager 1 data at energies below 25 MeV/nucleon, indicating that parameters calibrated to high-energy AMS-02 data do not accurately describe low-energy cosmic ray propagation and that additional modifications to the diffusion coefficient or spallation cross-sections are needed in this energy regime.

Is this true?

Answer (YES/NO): NO